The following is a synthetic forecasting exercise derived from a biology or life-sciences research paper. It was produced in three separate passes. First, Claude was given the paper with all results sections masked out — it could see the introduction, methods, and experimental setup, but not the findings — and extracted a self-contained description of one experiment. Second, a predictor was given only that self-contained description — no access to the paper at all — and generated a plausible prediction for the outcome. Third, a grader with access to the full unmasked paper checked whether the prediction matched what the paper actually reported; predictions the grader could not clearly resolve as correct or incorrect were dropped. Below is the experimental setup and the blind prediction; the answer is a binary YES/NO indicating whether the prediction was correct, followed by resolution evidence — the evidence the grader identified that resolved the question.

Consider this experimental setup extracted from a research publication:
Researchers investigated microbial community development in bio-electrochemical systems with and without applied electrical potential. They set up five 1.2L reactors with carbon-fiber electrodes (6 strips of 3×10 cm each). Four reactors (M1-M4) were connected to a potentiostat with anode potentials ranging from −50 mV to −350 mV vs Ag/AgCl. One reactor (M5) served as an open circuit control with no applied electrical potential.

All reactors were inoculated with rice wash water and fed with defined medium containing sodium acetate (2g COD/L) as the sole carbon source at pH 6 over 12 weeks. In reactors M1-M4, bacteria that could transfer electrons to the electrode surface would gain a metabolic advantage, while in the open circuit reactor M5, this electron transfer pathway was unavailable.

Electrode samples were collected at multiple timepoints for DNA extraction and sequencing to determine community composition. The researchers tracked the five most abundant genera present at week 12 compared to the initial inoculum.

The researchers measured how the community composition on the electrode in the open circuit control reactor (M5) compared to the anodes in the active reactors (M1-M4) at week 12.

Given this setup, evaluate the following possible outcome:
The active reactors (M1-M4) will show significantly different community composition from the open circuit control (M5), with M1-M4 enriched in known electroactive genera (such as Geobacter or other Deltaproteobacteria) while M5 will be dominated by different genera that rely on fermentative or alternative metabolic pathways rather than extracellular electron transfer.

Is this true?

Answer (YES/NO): YES